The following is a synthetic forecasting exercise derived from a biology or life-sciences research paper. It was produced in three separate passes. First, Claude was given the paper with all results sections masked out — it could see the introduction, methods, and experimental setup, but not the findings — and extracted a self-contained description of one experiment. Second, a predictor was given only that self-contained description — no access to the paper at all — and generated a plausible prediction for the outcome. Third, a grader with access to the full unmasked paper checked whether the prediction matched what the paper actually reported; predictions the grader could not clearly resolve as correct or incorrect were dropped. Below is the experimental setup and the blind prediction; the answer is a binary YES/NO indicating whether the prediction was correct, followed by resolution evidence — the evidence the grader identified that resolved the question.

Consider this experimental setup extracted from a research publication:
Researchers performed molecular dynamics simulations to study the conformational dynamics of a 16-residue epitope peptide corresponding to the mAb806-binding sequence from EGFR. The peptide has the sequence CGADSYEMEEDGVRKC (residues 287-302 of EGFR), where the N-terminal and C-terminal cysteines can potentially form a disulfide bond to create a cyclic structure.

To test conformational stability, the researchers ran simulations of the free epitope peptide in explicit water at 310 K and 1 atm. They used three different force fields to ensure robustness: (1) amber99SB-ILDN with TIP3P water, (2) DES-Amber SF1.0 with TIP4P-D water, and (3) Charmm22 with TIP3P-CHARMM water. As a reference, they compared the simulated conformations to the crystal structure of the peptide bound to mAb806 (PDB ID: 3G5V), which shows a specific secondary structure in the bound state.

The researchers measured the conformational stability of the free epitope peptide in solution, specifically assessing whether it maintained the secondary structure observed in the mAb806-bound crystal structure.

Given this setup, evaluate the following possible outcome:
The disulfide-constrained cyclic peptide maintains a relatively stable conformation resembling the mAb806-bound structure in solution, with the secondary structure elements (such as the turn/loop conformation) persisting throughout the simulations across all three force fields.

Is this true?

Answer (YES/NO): NO